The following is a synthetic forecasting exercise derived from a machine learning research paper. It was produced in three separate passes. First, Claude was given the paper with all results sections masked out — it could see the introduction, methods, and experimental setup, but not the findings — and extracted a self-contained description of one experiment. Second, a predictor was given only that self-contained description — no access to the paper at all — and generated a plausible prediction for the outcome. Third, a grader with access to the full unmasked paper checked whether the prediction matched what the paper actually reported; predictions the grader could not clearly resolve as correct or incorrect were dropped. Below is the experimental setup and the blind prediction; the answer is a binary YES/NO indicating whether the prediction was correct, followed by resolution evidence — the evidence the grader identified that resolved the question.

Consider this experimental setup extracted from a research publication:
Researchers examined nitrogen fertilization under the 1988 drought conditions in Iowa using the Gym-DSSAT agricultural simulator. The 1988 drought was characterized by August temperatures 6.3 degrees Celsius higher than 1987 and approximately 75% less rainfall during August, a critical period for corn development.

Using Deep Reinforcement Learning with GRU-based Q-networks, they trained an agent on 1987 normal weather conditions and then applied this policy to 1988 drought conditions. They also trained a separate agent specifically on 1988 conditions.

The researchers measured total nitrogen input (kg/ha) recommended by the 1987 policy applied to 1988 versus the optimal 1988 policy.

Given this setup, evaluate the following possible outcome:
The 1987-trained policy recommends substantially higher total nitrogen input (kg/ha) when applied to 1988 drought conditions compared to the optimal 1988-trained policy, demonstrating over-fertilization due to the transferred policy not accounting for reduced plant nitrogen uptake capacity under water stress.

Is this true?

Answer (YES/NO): YES